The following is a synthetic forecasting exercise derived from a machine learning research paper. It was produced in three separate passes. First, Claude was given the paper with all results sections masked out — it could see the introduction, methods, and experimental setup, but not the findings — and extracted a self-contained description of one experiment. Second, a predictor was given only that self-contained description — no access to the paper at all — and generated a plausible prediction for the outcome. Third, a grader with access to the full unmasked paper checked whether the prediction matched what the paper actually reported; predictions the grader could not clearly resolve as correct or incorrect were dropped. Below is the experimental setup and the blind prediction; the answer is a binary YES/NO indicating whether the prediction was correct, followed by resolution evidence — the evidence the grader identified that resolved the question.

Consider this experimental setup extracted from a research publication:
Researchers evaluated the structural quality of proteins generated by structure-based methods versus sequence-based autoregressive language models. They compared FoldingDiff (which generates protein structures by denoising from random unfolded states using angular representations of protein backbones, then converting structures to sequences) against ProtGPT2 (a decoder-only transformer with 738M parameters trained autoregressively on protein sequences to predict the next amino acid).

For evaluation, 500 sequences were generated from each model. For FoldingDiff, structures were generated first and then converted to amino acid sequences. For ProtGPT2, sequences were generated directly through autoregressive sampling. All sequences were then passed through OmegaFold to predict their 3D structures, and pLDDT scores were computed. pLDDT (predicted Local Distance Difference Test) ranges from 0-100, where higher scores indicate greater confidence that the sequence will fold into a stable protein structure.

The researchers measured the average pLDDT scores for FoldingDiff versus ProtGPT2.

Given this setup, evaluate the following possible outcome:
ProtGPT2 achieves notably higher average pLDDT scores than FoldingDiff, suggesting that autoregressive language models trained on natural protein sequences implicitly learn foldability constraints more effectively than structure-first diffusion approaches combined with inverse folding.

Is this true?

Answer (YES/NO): NO